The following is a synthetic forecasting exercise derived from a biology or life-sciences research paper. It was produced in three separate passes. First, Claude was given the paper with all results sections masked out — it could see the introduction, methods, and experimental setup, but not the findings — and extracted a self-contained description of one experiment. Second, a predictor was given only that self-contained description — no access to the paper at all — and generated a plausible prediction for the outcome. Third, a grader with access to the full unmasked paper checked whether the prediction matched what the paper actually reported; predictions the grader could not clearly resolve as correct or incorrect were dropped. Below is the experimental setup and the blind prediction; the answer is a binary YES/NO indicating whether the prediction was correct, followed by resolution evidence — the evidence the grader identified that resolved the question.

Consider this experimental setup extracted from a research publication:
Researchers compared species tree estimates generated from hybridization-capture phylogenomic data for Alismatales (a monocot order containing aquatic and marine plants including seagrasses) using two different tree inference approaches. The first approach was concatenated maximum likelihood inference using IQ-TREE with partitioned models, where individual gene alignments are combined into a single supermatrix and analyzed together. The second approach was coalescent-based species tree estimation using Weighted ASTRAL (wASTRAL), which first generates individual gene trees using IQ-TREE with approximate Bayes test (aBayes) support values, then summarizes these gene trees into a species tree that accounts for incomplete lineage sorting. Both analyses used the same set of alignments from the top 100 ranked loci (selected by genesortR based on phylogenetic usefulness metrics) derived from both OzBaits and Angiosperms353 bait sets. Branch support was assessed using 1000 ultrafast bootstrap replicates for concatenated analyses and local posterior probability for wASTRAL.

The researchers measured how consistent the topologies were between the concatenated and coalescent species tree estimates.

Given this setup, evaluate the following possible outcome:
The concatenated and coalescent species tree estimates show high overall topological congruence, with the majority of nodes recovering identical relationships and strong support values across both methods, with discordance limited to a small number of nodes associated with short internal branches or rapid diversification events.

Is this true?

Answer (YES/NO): YES